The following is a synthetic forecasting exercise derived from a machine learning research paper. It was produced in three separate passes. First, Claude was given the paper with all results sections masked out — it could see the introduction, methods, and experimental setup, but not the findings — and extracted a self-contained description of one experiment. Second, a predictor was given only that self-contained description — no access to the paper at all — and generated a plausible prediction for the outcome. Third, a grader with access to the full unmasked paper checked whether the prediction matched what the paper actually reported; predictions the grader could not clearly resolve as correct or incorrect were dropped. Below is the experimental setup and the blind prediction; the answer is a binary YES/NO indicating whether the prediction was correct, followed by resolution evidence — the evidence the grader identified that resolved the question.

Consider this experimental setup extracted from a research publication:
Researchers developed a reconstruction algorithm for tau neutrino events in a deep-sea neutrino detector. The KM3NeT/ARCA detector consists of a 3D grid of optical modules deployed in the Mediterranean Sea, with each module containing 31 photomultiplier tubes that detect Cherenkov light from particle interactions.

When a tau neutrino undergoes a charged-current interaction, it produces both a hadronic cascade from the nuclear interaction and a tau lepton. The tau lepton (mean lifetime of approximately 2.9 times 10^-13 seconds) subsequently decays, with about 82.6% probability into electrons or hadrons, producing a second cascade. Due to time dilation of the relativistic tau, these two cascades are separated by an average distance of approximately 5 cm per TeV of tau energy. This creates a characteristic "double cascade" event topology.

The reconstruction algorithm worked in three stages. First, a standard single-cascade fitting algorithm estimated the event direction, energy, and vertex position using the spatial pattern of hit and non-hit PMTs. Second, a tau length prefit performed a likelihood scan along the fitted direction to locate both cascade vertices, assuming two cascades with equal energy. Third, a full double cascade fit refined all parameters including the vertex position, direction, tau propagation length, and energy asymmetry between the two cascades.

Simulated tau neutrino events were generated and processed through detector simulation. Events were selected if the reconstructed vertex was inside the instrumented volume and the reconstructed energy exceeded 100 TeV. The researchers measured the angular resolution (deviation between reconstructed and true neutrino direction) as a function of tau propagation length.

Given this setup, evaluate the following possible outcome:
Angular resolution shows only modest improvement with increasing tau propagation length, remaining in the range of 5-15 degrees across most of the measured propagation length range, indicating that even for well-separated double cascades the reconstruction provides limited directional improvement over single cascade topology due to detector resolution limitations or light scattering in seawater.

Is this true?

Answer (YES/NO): NO